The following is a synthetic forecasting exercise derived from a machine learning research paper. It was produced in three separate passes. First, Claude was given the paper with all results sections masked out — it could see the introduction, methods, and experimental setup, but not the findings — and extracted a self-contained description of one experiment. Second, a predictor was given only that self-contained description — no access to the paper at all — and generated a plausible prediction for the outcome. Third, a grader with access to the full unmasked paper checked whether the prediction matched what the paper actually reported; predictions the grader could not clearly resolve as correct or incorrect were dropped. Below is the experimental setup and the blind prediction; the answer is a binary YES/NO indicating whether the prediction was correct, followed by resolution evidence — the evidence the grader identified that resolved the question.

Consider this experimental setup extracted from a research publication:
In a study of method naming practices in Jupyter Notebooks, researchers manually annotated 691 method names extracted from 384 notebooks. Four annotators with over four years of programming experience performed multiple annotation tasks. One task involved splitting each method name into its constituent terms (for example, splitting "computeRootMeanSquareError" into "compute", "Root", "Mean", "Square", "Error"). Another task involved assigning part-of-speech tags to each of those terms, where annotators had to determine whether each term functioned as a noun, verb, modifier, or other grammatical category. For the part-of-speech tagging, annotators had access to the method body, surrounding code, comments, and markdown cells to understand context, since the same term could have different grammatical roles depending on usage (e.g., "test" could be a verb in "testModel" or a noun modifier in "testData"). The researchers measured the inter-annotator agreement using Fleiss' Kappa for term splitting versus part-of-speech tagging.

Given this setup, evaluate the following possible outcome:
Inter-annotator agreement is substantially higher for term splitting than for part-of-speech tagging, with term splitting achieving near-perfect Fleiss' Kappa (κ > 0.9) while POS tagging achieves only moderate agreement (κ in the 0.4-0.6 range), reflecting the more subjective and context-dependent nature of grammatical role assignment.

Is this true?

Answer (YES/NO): NO